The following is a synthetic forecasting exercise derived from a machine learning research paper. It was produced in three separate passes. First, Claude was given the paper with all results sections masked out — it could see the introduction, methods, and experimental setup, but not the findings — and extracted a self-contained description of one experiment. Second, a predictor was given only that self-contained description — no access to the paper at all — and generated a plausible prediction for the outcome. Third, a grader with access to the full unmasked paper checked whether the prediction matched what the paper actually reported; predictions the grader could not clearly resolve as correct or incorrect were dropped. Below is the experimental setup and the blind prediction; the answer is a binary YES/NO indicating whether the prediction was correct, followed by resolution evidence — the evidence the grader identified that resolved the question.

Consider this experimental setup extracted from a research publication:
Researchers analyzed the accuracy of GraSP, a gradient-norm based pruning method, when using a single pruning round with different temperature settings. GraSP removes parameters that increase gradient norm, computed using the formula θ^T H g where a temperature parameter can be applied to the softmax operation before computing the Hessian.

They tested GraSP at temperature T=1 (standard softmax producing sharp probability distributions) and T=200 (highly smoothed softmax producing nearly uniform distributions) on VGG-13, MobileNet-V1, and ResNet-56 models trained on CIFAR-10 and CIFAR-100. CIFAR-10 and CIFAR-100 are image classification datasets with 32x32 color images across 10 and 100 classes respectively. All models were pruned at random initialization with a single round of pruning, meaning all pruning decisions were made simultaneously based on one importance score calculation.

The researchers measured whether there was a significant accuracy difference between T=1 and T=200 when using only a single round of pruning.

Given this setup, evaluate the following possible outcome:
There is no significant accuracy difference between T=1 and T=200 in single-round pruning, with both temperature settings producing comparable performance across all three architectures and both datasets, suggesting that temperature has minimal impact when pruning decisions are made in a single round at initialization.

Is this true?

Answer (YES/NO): YES